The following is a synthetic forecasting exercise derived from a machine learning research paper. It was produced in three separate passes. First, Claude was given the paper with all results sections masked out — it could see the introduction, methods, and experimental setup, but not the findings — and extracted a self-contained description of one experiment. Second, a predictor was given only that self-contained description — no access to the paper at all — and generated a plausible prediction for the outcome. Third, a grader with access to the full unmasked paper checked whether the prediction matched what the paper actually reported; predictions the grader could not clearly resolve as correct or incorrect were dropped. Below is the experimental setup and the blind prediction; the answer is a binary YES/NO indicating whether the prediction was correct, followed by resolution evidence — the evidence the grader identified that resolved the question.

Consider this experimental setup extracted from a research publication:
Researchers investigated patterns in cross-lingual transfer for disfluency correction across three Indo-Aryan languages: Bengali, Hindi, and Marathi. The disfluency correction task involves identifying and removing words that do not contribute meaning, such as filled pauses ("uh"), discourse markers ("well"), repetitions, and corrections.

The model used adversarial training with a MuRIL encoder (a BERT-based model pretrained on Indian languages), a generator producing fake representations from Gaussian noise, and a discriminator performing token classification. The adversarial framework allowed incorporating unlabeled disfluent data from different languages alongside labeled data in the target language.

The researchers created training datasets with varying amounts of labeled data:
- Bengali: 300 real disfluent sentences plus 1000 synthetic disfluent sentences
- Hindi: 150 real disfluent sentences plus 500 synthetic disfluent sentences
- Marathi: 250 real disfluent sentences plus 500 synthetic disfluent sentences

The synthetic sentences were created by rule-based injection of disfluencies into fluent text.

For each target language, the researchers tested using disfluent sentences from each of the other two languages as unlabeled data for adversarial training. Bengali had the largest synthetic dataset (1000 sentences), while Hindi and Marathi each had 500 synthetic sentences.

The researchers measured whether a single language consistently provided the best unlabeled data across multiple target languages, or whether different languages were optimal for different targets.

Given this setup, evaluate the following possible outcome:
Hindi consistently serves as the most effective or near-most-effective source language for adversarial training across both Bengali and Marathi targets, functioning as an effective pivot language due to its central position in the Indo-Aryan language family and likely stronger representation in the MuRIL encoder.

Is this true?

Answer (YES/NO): NO